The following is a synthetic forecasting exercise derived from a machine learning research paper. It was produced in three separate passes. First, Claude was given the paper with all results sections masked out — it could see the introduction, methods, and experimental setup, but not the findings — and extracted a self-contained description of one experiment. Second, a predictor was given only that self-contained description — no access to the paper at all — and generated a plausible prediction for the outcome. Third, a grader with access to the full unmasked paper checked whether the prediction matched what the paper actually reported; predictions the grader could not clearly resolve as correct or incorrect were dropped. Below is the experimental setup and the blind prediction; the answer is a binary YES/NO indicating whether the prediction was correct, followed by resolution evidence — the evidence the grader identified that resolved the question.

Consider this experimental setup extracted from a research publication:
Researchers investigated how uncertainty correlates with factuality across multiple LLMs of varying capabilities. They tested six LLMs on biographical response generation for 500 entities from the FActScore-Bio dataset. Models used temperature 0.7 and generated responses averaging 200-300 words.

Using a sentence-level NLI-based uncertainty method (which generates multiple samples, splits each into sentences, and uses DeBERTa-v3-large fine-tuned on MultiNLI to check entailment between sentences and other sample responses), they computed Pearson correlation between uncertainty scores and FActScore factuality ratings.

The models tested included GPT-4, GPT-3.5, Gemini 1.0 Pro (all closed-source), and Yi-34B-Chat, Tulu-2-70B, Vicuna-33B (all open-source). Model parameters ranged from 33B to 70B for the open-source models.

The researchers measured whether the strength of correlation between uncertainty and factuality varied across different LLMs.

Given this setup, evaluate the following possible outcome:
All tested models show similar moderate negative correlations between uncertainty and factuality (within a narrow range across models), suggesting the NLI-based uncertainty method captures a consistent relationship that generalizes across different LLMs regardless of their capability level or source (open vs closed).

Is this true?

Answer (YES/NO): NO